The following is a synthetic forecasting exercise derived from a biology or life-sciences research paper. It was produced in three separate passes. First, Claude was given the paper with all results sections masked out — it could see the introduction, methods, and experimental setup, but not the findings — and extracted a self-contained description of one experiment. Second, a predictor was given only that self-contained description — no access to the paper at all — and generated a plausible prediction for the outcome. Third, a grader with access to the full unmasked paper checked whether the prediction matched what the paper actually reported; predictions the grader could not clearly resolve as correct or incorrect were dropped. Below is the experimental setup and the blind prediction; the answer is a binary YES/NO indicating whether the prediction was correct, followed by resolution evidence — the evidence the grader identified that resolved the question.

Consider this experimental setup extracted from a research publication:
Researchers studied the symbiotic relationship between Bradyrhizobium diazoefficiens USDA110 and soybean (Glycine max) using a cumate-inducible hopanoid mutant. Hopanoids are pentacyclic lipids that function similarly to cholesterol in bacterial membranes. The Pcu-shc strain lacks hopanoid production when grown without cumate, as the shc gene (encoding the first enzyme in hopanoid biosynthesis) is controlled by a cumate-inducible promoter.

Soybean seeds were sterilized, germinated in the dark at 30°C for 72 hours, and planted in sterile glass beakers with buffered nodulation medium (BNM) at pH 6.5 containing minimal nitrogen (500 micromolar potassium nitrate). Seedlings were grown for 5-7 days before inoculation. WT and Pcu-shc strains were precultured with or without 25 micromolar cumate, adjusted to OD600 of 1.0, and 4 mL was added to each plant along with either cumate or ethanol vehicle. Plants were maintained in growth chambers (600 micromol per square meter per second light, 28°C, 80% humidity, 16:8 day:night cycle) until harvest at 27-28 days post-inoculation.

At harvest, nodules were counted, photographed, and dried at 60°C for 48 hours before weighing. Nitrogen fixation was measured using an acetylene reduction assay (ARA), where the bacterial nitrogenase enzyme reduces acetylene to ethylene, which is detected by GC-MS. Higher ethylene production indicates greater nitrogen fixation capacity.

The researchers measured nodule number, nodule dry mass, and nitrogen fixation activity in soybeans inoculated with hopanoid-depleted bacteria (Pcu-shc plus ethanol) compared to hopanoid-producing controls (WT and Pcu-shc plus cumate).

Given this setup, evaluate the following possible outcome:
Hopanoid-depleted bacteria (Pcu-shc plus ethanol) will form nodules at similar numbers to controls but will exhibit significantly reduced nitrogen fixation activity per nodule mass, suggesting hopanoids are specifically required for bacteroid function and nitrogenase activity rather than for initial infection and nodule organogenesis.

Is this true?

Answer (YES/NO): NO